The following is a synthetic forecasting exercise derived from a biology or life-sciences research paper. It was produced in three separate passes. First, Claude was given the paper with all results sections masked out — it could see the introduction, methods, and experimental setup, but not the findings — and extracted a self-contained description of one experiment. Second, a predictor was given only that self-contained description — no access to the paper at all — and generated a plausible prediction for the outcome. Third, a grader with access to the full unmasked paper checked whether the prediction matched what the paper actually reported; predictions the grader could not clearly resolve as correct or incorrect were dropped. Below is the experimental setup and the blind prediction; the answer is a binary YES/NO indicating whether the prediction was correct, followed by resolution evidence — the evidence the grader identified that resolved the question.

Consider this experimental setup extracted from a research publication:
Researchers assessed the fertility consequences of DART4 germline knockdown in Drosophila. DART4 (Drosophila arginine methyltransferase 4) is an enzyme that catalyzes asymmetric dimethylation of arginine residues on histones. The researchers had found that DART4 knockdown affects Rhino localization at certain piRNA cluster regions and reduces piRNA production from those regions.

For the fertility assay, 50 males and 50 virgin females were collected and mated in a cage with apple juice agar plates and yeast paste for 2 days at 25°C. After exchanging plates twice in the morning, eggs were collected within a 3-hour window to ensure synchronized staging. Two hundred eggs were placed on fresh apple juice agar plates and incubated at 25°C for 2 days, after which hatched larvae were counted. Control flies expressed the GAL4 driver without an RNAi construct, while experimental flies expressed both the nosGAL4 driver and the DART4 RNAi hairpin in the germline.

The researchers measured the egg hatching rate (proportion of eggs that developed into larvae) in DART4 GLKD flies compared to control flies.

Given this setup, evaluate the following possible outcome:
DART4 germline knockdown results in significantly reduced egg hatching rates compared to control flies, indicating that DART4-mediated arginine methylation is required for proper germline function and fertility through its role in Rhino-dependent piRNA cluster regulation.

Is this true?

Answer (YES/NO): NO